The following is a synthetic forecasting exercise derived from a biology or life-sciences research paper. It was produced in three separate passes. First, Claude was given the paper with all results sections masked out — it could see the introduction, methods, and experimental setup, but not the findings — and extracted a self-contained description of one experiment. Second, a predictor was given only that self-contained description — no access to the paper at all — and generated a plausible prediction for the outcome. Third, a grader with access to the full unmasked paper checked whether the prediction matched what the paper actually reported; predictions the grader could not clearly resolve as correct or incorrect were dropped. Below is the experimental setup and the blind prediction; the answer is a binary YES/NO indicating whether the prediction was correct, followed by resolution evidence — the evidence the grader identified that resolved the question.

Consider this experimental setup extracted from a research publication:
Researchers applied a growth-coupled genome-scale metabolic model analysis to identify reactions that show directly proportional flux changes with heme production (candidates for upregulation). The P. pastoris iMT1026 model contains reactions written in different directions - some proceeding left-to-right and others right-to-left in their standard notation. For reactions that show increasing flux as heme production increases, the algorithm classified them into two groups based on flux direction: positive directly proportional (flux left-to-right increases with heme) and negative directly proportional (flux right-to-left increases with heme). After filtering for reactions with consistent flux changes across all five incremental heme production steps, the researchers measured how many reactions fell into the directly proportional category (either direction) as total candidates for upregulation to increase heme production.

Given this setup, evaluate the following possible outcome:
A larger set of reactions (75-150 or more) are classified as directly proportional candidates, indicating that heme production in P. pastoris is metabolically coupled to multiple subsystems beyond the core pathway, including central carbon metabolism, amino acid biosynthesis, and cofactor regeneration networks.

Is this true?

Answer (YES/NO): NO